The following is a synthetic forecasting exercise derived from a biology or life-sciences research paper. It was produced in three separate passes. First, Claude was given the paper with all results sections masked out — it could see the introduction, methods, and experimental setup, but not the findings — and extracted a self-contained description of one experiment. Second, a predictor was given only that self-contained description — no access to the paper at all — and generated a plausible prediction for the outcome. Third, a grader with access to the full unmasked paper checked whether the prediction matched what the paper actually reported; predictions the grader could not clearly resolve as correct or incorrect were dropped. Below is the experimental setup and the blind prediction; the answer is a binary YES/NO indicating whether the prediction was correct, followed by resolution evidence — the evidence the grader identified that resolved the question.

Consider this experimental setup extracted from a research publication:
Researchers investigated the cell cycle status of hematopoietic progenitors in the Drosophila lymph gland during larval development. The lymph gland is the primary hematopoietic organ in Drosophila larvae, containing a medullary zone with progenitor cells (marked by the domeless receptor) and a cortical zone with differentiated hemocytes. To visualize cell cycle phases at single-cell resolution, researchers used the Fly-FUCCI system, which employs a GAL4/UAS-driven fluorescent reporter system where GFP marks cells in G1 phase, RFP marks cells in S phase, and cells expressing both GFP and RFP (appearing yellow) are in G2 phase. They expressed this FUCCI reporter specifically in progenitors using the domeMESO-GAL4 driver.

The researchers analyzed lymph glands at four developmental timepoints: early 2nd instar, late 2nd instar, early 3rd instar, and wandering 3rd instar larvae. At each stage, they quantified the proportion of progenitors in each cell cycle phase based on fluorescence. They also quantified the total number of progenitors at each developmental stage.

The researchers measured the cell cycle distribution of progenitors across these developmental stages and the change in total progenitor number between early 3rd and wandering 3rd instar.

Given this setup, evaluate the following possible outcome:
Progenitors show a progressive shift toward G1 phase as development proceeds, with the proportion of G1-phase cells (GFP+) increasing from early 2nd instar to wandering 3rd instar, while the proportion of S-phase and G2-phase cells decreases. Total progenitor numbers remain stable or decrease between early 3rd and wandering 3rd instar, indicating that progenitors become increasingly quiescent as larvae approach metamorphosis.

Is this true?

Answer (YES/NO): NO